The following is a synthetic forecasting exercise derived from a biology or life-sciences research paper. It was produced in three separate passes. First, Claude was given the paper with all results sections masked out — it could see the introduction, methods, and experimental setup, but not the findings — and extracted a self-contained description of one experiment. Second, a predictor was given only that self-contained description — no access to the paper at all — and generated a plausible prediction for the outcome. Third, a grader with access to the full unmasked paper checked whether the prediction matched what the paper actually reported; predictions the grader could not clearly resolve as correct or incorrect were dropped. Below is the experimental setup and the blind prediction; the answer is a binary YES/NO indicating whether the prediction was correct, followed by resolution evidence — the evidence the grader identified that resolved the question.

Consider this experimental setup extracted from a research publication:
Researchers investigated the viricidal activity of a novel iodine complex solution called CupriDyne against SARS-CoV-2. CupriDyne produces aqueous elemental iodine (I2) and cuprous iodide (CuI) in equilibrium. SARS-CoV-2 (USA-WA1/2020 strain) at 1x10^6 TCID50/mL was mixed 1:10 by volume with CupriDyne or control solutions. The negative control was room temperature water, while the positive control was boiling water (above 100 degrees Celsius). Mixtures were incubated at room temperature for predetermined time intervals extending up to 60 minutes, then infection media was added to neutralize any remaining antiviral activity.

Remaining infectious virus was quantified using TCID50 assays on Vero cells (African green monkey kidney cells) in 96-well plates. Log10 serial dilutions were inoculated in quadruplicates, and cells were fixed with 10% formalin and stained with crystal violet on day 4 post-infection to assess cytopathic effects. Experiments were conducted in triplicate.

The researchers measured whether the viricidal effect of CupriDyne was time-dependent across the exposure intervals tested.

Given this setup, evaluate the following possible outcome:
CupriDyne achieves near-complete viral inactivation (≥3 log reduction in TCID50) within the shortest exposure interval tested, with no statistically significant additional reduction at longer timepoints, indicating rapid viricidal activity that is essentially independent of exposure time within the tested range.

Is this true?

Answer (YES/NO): NO